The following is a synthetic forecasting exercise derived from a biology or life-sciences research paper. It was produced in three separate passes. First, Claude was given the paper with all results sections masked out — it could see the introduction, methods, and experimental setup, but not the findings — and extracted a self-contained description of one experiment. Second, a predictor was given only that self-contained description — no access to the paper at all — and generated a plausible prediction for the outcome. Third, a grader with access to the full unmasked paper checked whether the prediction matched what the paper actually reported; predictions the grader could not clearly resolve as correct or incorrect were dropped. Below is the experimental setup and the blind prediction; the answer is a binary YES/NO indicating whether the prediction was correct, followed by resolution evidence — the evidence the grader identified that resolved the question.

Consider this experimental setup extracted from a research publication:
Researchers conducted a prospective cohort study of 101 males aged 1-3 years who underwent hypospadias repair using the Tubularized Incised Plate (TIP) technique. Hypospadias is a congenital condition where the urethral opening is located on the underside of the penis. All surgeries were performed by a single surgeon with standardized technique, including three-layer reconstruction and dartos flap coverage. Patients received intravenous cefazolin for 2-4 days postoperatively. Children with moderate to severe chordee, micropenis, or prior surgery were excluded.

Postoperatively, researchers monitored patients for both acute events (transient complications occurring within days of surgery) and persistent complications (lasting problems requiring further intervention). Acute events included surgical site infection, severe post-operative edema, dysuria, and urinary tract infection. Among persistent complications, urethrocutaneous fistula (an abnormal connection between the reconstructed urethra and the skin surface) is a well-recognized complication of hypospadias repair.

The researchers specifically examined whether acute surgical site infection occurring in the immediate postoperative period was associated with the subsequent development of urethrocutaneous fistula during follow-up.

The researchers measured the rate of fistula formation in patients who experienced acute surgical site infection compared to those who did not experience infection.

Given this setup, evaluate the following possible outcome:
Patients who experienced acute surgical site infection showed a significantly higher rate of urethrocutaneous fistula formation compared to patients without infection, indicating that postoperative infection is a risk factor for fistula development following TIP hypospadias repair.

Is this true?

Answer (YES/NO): YES